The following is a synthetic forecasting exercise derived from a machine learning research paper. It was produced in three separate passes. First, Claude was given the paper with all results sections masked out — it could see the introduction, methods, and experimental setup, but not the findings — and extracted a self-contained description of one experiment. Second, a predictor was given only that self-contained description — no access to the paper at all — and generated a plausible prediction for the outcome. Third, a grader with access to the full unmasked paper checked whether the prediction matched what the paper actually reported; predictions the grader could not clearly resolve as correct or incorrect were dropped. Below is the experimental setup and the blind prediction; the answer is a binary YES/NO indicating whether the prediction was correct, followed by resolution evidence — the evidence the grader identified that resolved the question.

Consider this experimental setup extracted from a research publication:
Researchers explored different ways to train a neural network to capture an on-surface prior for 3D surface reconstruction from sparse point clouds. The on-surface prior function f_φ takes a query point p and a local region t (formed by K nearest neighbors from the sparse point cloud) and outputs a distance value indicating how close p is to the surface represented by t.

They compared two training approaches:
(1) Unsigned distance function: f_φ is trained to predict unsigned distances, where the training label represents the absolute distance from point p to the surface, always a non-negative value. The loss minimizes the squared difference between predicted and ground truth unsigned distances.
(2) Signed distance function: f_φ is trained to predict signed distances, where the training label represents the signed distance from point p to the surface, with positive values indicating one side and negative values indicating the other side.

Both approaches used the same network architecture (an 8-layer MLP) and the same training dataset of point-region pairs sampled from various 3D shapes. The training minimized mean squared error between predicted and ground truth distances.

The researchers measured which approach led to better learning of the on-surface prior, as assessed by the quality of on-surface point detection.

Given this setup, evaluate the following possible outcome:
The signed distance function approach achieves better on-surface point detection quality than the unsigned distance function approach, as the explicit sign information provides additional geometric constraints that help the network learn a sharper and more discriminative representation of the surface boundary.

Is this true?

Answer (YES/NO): NO